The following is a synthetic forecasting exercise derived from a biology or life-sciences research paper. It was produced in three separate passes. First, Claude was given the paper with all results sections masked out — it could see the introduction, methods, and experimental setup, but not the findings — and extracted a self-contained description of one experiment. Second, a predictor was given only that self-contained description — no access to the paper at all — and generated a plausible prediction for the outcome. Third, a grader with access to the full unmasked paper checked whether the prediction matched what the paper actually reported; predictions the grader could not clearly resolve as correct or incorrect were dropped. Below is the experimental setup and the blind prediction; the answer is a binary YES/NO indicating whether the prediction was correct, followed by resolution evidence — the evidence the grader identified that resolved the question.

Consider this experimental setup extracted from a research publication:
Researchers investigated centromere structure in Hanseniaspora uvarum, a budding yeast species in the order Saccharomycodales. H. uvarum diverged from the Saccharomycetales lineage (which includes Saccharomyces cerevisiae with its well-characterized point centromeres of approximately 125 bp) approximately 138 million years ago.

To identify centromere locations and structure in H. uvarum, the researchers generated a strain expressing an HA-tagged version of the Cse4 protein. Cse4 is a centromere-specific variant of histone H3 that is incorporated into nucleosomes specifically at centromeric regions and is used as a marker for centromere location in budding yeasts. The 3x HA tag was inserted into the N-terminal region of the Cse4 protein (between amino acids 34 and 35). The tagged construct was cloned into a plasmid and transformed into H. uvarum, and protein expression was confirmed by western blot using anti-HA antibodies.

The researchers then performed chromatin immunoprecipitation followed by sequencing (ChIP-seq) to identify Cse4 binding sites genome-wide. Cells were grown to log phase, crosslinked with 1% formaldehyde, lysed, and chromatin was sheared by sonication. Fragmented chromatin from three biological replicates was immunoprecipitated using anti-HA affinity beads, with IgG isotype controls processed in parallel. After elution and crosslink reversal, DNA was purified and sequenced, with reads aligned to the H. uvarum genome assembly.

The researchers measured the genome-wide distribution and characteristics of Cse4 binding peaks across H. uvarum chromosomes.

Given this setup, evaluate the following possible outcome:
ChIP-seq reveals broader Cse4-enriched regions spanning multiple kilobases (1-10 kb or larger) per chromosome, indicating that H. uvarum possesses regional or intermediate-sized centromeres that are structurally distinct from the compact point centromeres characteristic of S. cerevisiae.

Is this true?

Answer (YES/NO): NO